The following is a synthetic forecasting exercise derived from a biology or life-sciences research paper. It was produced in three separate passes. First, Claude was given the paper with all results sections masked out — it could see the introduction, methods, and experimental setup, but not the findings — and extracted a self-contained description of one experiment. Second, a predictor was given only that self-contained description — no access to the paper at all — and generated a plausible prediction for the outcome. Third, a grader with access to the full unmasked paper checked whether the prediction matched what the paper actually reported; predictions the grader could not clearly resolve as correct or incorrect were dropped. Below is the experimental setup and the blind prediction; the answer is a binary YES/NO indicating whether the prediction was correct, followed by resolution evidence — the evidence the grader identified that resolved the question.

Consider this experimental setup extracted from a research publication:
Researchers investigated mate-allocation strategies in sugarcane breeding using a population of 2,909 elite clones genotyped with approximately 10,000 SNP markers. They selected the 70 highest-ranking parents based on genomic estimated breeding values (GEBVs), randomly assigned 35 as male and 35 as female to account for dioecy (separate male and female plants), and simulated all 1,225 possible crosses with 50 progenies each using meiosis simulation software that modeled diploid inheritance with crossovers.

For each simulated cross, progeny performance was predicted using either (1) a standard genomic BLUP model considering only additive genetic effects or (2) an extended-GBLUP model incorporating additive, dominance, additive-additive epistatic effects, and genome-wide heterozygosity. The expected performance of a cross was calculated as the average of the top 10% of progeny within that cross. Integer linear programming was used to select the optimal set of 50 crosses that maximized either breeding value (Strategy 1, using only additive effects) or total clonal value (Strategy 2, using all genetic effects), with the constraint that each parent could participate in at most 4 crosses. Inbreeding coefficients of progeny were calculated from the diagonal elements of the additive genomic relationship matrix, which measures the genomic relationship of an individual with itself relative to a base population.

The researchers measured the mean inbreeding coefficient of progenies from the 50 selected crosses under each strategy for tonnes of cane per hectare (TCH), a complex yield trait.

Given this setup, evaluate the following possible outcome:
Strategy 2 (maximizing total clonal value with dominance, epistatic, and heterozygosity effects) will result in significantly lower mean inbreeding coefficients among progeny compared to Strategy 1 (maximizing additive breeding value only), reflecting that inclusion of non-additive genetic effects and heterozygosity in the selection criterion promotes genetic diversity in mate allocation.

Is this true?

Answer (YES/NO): YES